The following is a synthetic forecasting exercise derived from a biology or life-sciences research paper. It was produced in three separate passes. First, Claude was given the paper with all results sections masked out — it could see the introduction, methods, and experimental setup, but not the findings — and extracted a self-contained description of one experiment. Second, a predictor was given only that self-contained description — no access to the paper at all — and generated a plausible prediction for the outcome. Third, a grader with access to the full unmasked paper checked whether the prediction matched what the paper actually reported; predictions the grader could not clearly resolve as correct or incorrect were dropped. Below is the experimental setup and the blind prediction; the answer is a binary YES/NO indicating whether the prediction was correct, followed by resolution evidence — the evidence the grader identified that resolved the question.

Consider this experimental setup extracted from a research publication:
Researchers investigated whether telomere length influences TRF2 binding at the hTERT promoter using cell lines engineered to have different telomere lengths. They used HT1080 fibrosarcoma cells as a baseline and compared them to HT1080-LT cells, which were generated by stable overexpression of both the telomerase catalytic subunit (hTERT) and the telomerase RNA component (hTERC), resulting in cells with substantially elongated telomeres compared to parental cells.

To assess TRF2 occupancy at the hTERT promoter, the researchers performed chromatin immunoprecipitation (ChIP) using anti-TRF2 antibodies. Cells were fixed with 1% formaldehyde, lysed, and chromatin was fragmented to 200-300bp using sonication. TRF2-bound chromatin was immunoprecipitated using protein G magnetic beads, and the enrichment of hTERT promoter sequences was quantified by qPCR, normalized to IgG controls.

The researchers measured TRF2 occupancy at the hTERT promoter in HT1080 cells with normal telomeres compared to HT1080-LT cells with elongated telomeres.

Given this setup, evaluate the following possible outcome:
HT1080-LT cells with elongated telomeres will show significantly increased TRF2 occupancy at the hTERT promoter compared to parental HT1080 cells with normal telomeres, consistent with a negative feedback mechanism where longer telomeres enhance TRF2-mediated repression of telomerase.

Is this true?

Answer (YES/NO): NO